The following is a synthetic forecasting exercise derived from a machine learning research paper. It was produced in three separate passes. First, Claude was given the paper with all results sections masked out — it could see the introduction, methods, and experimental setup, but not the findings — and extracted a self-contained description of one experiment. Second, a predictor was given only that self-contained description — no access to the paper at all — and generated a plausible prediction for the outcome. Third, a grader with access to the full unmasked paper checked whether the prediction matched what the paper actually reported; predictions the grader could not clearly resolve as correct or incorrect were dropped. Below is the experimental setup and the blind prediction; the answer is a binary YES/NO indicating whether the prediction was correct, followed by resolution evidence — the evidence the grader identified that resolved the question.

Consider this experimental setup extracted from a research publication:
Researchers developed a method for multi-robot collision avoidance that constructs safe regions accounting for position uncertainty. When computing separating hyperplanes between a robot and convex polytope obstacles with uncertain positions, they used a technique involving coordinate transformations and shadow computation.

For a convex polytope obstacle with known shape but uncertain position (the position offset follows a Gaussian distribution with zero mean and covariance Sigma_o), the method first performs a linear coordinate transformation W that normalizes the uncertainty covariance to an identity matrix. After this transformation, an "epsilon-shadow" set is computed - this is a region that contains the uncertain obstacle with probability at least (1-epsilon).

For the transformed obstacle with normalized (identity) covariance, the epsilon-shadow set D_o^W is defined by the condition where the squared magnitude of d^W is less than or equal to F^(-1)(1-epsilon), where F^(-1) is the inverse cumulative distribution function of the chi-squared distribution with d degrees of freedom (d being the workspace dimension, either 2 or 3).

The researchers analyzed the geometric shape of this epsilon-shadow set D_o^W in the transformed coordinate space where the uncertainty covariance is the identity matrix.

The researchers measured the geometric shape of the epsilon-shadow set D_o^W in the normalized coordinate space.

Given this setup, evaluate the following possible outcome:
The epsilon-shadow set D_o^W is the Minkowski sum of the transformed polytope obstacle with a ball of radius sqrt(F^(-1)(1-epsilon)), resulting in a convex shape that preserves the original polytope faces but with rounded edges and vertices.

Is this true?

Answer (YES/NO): NO